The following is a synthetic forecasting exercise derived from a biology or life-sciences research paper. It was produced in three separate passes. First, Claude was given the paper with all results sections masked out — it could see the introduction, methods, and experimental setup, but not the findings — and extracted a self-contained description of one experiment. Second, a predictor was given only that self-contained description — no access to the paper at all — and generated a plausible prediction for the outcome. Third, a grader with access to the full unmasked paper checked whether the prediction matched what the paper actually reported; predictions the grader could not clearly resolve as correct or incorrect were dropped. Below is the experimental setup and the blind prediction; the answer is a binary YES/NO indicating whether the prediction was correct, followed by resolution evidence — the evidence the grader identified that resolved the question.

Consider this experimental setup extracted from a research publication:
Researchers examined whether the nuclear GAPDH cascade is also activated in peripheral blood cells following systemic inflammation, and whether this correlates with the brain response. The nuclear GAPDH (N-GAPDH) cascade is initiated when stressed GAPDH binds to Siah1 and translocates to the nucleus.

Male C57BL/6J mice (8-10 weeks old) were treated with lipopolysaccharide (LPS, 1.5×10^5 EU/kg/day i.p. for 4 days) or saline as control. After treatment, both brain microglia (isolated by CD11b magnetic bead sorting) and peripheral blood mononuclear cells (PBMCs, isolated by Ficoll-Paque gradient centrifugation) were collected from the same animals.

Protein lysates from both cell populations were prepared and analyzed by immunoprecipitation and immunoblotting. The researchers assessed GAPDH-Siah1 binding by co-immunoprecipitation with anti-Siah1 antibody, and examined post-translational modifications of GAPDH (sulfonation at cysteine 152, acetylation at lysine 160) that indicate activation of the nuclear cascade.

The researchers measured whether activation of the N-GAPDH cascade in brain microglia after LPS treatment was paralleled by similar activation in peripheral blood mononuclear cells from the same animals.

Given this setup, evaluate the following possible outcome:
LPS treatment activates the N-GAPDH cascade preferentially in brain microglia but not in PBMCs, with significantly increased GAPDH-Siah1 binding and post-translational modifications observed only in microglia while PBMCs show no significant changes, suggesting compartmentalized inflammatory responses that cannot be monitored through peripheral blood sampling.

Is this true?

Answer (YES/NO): NO